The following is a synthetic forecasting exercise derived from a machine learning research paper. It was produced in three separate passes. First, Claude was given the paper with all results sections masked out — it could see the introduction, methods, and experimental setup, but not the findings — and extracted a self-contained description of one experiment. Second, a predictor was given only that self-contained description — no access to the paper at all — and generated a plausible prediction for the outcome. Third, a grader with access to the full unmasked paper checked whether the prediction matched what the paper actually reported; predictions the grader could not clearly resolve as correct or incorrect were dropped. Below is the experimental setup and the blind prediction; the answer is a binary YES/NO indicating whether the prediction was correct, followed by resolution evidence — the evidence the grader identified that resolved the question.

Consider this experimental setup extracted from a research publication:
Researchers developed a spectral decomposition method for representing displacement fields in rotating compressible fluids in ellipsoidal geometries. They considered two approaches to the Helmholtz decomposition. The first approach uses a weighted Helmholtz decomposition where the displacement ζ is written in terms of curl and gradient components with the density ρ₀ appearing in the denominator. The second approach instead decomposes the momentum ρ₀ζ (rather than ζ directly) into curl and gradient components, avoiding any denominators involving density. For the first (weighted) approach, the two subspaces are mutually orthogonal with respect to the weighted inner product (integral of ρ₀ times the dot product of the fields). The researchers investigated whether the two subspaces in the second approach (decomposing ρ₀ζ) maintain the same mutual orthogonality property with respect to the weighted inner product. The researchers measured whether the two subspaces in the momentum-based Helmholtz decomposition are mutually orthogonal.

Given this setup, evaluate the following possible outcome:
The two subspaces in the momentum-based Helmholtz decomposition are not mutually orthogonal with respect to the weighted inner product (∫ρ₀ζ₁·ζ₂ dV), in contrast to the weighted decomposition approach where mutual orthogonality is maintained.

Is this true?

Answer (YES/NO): YES